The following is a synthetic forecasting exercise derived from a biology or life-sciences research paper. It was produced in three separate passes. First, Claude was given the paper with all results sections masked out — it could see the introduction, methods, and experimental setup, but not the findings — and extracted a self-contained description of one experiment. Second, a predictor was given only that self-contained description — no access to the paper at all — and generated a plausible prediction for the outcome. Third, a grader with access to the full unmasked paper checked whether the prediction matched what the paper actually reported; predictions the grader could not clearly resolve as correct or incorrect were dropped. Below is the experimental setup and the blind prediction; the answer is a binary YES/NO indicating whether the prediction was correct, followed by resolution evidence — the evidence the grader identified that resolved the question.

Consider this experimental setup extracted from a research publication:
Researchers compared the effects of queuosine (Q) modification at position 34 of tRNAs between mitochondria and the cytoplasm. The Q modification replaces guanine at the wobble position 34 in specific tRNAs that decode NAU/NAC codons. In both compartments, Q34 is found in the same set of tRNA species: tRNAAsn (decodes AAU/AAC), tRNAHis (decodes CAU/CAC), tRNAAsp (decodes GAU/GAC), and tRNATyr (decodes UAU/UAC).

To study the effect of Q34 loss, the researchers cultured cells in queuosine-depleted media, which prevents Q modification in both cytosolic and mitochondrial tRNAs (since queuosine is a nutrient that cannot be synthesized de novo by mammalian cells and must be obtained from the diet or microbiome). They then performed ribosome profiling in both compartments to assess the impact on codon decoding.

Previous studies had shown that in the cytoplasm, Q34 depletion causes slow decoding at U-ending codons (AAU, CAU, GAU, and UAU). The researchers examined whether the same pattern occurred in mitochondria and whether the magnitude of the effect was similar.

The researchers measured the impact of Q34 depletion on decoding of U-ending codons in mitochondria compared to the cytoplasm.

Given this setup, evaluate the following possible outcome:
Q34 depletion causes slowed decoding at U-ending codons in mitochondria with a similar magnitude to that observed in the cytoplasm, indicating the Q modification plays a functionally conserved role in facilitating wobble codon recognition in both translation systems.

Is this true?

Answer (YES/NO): NO